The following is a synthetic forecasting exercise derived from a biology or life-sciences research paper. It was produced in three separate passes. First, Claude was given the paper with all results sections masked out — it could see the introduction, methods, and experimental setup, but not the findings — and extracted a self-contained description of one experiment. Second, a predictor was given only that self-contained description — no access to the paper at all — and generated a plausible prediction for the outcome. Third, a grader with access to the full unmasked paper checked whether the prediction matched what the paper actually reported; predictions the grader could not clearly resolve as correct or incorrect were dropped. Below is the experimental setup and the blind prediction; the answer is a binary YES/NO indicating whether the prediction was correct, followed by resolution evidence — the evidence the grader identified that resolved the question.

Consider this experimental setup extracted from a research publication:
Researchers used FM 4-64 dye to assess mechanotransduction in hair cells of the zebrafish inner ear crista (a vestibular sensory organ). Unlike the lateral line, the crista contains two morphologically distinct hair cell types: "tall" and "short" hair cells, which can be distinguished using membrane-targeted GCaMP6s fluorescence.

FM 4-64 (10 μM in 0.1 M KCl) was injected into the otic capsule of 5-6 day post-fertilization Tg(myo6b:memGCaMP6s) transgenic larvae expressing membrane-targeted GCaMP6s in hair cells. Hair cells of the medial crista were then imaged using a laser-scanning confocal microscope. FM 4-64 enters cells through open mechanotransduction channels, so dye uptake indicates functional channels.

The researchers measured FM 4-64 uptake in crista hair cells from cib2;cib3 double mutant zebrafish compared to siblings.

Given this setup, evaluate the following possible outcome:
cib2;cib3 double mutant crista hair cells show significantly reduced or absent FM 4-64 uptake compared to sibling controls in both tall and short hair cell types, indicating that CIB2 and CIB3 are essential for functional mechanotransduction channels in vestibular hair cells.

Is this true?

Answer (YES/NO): YES